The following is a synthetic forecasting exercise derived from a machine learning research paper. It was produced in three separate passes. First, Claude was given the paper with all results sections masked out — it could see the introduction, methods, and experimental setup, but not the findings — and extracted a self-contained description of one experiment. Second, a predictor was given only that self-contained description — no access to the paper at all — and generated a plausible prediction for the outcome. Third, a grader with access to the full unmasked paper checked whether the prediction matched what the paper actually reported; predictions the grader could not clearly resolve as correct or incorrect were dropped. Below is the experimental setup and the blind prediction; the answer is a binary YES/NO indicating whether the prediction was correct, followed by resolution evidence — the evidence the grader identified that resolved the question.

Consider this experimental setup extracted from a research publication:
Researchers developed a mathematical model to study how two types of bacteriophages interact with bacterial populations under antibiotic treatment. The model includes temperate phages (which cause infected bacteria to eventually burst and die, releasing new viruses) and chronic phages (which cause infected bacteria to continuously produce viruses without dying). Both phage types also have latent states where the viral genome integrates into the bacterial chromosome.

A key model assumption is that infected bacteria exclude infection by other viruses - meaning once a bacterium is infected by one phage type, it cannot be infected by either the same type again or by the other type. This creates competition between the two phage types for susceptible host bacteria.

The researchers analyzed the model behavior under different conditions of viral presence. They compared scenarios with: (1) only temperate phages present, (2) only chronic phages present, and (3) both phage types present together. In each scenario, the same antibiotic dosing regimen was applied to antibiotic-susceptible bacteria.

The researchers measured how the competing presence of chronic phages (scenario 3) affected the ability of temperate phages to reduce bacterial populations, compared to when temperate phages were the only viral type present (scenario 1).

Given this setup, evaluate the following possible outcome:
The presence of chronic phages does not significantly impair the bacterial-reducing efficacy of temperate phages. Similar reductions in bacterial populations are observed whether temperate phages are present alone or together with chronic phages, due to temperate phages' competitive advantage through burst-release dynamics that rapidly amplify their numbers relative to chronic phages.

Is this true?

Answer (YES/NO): NO